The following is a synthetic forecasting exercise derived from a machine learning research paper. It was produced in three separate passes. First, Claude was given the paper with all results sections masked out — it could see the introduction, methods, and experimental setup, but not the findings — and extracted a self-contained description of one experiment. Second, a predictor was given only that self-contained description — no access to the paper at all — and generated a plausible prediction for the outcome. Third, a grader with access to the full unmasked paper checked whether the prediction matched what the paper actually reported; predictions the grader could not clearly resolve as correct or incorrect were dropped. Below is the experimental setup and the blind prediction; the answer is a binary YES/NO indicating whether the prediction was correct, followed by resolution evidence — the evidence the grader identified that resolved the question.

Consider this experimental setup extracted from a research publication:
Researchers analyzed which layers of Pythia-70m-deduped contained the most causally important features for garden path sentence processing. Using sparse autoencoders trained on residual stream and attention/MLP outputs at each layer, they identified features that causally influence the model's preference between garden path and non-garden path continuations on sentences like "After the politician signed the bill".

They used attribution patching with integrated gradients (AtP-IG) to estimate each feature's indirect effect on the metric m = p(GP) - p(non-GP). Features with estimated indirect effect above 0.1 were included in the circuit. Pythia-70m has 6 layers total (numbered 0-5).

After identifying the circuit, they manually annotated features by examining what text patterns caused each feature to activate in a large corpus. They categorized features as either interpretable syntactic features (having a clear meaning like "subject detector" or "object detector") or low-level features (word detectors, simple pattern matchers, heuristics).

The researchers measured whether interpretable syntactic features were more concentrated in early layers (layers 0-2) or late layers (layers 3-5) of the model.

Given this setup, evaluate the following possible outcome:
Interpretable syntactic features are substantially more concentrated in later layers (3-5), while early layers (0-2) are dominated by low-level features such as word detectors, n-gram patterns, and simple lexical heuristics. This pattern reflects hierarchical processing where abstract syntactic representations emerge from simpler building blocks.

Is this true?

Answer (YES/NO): YES